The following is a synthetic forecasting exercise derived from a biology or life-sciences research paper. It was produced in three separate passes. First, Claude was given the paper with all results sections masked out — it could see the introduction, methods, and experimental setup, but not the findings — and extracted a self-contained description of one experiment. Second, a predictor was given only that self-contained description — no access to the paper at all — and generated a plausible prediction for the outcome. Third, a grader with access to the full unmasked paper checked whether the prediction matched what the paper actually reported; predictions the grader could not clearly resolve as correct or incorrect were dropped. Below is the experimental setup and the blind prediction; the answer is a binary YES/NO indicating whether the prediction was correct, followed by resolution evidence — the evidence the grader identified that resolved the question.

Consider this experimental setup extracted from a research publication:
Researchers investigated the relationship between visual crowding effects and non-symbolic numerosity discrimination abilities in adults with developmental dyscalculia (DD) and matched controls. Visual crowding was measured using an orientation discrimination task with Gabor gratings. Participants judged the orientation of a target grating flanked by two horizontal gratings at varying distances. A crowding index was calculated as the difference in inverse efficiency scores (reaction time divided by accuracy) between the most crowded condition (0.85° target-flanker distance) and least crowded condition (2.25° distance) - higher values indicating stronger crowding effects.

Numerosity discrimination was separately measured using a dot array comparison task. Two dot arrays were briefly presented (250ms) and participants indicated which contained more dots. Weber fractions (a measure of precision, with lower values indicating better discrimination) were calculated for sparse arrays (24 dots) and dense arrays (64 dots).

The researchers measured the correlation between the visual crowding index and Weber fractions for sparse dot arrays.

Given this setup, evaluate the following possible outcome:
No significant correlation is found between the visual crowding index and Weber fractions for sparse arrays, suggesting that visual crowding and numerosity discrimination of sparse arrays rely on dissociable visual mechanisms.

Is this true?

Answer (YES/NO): YES